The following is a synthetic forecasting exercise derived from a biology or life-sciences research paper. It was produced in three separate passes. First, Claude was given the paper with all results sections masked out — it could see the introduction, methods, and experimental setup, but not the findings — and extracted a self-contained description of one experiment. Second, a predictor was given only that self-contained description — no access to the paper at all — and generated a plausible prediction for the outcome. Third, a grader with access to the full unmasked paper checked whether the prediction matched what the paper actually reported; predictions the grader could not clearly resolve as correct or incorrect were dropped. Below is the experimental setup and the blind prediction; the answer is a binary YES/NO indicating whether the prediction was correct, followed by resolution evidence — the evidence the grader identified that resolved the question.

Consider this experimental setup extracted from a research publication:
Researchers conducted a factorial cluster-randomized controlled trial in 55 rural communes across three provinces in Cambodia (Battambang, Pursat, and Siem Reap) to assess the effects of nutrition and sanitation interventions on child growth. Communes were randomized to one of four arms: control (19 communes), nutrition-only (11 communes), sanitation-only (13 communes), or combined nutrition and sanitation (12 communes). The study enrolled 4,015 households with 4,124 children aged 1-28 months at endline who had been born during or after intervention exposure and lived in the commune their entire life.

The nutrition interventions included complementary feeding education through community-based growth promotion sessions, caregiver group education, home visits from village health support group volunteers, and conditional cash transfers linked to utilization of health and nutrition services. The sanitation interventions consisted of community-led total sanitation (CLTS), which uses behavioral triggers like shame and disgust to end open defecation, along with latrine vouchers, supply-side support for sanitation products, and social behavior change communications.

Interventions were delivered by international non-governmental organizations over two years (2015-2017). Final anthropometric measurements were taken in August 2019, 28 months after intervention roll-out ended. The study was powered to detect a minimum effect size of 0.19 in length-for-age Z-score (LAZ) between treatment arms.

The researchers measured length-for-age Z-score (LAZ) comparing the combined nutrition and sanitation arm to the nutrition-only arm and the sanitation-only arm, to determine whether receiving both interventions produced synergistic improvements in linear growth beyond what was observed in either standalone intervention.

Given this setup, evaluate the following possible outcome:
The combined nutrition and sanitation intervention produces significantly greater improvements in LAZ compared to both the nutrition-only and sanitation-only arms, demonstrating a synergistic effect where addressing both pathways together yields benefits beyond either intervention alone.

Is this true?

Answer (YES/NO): NO